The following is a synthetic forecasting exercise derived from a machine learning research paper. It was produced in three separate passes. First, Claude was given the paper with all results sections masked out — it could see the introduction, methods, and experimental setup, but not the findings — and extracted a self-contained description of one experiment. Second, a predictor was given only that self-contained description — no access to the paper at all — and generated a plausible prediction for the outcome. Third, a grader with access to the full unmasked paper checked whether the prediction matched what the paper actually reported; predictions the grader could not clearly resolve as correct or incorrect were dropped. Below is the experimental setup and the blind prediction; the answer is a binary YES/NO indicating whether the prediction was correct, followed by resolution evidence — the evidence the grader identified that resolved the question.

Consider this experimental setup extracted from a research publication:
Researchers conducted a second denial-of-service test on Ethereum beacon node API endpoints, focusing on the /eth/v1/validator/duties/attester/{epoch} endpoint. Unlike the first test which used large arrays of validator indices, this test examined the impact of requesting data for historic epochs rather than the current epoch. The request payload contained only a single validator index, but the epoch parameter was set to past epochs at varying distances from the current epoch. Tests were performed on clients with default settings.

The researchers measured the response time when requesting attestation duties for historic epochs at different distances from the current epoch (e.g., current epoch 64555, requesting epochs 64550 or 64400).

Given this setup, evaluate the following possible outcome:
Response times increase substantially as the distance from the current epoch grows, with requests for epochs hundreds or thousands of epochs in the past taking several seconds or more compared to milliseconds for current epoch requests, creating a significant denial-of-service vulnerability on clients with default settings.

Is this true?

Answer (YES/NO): YES